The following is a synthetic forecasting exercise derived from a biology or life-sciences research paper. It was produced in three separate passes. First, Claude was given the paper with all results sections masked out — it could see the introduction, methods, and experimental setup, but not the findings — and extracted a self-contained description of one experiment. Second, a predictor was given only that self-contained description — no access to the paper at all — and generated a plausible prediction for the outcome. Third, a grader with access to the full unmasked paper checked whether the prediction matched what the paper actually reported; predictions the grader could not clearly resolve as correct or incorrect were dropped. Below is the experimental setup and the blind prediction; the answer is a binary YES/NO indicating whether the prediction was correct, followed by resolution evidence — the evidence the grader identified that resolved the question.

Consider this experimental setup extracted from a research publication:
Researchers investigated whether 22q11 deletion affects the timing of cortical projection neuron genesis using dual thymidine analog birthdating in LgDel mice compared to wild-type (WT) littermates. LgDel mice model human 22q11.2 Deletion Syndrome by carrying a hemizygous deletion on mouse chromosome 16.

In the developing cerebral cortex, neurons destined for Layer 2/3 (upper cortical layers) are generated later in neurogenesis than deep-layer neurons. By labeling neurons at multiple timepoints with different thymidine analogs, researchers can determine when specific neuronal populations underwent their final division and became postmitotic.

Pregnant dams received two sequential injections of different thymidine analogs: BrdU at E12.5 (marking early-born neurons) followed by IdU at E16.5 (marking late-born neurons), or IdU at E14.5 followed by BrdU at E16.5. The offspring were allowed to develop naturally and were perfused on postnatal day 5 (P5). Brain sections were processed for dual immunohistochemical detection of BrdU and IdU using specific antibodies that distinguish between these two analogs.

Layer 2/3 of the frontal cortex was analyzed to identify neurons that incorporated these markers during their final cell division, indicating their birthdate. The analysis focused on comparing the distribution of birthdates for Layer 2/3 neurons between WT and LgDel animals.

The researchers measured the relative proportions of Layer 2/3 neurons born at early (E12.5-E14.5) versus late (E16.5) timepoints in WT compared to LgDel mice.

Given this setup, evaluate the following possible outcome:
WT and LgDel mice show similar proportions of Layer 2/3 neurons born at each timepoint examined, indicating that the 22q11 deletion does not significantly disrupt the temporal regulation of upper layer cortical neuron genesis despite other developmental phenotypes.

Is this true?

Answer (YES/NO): NO